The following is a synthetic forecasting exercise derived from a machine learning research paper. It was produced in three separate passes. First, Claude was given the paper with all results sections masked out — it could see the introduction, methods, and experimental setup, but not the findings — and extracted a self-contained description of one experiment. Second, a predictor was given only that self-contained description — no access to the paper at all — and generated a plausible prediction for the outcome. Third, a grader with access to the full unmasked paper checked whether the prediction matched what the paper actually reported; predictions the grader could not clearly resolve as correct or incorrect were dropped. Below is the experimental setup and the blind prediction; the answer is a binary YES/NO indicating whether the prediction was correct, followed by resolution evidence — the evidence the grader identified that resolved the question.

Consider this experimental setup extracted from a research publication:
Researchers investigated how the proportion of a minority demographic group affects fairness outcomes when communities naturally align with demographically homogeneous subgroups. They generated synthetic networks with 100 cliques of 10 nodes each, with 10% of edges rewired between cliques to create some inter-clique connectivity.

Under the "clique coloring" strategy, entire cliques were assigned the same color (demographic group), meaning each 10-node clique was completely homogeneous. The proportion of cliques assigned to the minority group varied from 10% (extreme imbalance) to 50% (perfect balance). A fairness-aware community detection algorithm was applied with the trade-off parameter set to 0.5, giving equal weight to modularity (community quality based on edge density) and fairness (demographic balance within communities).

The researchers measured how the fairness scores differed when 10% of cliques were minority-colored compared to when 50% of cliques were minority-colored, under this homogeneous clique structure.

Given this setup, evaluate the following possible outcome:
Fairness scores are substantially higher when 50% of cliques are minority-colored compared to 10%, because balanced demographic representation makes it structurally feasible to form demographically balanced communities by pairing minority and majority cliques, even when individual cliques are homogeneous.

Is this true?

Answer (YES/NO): NO